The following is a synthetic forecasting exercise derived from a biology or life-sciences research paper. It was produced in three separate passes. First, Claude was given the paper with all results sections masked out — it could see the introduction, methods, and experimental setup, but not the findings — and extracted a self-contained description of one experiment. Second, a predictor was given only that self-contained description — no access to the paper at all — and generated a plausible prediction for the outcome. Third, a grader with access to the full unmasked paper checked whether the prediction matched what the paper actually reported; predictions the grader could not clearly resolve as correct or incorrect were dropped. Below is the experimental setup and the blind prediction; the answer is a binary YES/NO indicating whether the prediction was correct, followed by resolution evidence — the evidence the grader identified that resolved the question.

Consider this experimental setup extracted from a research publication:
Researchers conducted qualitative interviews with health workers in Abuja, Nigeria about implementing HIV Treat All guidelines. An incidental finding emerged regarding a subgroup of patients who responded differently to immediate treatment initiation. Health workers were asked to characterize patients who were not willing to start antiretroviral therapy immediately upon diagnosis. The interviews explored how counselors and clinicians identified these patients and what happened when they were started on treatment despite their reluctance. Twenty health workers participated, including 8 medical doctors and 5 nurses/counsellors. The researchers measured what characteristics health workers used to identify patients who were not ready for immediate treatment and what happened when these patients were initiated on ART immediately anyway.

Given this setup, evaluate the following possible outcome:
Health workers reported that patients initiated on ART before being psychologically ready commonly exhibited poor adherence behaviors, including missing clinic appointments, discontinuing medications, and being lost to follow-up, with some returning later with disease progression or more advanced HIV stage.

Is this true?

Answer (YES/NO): NO